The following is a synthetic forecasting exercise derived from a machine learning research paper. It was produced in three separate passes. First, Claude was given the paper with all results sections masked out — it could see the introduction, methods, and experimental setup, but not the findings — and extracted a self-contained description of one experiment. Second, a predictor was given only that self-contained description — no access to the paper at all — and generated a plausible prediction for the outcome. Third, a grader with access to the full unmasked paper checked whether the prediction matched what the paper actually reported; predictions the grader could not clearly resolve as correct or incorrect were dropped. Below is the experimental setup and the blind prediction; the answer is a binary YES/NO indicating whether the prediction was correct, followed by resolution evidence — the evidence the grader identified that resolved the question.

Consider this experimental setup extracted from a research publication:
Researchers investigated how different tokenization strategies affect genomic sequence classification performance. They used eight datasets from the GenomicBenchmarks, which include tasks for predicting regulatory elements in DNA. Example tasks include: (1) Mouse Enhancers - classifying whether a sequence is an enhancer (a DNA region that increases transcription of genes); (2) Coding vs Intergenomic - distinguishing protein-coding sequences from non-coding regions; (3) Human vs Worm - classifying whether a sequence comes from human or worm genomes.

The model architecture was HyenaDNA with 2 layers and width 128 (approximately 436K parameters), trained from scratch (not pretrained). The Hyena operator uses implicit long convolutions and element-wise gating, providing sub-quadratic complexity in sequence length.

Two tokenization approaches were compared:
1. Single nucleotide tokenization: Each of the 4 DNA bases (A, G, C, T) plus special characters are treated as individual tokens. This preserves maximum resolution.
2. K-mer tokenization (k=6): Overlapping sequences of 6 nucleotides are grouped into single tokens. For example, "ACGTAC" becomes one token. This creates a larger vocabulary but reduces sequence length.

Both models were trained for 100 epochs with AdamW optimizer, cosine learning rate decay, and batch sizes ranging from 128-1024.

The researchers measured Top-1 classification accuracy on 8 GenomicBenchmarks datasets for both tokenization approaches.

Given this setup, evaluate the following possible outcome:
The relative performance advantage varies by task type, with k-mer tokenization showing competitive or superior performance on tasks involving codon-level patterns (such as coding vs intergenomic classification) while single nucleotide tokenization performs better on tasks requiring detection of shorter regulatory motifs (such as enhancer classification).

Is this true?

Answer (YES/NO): NO